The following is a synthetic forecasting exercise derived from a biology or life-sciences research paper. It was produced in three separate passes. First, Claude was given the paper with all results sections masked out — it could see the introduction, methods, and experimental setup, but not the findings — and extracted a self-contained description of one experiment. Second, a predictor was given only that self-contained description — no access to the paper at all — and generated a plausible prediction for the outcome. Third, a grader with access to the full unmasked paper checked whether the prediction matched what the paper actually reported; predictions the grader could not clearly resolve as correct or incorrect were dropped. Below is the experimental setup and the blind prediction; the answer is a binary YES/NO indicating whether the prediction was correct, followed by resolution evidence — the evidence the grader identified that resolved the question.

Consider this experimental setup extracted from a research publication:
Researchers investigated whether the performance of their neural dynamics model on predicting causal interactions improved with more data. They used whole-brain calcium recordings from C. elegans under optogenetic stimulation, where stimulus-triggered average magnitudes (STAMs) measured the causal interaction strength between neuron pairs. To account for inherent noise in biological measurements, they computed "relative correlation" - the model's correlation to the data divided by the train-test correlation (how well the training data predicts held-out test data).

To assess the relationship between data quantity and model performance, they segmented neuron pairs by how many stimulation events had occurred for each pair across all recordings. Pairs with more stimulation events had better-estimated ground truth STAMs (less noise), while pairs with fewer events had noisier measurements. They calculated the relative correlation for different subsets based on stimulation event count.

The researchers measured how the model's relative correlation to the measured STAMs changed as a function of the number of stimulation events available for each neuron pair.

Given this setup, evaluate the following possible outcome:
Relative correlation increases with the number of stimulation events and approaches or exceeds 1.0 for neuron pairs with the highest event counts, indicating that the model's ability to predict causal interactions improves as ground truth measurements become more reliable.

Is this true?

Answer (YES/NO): NO